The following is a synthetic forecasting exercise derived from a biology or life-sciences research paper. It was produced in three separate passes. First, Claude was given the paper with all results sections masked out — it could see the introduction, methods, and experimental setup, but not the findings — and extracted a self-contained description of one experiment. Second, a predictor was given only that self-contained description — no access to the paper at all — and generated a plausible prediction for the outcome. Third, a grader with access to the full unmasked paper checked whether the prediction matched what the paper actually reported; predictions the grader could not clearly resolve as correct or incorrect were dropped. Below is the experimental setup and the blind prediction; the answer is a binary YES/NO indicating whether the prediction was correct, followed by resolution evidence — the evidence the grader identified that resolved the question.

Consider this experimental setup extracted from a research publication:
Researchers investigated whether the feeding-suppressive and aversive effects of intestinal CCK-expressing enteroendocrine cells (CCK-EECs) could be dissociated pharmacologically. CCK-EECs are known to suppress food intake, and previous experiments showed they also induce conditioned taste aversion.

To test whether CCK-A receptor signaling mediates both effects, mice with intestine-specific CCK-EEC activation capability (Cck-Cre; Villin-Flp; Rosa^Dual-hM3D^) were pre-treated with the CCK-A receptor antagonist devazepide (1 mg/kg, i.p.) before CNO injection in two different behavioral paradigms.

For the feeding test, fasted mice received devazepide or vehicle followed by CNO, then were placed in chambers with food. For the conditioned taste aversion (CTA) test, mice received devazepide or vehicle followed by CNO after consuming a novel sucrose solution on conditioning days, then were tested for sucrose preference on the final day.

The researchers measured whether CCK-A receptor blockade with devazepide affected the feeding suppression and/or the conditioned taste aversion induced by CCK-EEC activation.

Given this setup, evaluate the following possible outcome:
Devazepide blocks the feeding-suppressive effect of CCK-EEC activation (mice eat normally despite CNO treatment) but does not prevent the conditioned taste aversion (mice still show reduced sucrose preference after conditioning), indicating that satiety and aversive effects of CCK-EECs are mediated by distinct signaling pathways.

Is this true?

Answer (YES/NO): NO